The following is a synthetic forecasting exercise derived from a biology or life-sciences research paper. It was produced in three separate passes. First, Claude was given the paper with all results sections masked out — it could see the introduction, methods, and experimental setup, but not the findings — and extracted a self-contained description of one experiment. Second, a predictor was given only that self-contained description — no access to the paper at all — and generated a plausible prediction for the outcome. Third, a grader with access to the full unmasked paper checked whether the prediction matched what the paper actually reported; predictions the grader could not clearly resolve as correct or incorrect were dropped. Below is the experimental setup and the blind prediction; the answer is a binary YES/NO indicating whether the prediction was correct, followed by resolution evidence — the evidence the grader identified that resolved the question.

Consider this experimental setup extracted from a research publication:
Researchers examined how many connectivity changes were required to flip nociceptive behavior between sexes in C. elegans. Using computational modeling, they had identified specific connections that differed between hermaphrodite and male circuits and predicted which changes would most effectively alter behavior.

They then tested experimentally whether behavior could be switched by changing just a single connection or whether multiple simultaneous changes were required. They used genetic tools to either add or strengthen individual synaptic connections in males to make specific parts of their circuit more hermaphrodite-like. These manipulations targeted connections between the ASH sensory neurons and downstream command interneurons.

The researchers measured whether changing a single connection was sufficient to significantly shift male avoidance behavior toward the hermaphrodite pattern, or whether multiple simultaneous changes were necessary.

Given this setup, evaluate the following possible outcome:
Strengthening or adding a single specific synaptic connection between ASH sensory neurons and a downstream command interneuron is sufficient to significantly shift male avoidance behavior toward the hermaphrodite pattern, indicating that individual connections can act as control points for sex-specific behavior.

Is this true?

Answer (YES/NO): YES